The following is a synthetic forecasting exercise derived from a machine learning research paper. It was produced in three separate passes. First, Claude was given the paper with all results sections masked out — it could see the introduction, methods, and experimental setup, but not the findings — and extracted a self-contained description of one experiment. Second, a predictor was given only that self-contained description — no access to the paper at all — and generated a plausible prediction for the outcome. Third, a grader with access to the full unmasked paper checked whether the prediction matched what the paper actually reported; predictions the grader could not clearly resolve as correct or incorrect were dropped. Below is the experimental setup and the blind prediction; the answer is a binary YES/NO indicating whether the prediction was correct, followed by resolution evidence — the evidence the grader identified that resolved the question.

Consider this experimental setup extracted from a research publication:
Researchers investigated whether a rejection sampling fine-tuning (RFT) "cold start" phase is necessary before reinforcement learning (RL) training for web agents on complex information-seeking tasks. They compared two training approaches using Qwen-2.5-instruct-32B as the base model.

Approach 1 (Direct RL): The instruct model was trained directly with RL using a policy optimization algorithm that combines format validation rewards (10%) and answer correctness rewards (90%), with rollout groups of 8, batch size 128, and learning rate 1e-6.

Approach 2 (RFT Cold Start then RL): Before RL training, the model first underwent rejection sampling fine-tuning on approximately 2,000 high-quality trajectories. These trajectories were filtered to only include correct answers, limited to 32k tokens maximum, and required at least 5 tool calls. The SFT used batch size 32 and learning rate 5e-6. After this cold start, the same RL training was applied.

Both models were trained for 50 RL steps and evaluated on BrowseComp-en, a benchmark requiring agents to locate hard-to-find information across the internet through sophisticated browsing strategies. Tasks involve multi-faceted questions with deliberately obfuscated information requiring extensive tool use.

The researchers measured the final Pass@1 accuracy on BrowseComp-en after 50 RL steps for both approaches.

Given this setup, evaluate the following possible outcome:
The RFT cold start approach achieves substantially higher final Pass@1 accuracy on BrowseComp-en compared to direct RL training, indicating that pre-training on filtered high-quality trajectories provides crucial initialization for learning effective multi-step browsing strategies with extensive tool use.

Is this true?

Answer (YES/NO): YES